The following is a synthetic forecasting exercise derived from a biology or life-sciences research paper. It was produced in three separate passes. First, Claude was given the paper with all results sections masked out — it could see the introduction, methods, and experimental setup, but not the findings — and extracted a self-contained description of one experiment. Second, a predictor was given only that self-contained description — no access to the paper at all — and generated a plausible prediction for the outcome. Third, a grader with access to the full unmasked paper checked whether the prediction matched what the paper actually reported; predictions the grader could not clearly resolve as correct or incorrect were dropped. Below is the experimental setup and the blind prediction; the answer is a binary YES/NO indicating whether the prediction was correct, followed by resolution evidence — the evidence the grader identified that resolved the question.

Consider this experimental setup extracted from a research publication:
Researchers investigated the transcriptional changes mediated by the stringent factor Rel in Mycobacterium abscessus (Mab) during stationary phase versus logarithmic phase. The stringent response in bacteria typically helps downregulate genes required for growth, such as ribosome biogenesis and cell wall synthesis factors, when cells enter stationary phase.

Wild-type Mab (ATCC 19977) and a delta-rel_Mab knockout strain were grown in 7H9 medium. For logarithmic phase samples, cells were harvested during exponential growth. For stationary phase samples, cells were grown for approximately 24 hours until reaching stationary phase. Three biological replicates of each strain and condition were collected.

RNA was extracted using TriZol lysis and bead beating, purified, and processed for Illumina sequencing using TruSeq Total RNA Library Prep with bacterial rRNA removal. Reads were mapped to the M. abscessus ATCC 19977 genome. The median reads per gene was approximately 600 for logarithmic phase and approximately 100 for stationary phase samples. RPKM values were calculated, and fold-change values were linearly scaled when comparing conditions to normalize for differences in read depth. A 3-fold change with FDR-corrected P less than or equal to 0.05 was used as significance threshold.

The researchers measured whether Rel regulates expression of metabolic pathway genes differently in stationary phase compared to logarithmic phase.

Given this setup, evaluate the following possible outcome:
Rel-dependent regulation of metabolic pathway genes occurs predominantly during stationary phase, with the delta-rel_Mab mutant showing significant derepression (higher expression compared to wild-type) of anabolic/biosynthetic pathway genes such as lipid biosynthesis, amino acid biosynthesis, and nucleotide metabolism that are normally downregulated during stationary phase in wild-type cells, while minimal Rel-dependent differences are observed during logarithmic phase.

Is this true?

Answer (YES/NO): NO